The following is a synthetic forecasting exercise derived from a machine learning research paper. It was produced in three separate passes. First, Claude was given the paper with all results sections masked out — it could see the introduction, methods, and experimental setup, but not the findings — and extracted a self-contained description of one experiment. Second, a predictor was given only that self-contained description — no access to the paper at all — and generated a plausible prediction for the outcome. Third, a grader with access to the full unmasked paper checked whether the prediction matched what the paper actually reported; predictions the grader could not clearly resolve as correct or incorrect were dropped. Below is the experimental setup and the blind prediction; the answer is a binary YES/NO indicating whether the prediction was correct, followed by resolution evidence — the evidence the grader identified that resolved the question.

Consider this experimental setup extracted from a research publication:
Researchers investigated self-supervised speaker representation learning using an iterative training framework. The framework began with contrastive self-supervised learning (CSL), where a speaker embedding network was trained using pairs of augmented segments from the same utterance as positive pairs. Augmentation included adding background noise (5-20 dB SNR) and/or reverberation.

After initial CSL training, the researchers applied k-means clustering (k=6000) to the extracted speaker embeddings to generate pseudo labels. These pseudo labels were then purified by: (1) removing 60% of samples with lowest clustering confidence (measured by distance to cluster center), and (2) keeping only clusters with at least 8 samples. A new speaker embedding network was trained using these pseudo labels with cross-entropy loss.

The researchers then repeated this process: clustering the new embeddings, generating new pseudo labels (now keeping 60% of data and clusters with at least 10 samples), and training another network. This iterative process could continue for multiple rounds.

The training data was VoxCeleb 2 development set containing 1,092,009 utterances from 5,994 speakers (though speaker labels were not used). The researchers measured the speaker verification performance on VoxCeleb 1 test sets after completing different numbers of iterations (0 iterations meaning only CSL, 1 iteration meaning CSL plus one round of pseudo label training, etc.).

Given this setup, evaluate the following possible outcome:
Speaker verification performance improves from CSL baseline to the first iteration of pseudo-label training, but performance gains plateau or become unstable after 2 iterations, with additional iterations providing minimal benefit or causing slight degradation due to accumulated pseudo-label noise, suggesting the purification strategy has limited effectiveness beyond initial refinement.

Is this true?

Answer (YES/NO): NO